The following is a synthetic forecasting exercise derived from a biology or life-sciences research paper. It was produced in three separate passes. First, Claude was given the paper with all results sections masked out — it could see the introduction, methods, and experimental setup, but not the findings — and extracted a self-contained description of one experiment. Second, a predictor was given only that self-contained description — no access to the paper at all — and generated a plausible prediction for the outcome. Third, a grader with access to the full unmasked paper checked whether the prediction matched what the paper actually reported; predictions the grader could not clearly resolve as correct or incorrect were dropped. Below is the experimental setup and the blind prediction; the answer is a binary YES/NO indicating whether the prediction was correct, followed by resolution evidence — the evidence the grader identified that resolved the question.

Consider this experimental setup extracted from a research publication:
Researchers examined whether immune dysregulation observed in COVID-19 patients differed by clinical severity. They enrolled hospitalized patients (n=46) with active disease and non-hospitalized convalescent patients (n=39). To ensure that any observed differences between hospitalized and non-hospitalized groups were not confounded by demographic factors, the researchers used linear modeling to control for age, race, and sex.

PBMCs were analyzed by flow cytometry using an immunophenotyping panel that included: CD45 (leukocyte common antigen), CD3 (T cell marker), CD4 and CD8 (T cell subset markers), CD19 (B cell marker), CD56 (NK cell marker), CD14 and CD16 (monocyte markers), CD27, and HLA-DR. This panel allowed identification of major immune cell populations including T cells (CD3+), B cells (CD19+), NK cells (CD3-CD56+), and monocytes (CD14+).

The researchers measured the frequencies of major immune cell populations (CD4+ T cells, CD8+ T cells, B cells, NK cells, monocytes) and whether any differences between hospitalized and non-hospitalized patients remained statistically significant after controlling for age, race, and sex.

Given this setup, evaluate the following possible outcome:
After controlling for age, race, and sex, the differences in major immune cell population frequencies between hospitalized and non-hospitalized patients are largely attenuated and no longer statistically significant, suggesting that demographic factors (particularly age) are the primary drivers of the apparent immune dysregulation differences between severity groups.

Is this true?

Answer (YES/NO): NO